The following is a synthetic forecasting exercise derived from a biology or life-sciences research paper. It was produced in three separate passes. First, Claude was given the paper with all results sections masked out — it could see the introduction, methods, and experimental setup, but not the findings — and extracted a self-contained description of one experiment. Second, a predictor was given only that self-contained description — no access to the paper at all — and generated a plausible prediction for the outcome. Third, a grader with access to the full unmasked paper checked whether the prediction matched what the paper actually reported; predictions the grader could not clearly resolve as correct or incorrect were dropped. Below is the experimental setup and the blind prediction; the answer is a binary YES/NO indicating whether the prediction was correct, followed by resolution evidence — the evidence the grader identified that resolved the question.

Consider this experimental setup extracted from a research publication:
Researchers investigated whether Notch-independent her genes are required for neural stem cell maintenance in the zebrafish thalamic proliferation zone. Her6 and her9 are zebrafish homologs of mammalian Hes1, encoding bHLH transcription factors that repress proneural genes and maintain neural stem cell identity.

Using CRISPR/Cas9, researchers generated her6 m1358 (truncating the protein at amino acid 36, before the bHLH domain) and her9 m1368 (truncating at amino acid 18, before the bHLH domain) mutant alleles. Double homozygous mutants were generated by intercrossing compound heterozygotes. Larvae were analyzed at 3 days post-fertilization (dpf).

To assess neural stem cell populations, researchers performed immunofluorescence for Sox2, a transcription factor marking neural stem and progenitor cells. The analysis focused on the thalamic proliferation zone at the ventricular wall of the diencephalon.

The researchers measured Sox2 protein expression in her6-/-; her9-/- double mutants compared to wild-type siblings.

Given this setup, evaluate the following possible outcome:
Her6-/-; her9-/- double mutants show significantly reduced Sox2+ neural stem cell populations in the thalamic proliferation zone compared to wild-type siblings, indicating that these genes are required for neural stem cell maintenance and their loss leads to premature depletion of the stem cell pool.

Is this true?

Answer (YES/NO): YES